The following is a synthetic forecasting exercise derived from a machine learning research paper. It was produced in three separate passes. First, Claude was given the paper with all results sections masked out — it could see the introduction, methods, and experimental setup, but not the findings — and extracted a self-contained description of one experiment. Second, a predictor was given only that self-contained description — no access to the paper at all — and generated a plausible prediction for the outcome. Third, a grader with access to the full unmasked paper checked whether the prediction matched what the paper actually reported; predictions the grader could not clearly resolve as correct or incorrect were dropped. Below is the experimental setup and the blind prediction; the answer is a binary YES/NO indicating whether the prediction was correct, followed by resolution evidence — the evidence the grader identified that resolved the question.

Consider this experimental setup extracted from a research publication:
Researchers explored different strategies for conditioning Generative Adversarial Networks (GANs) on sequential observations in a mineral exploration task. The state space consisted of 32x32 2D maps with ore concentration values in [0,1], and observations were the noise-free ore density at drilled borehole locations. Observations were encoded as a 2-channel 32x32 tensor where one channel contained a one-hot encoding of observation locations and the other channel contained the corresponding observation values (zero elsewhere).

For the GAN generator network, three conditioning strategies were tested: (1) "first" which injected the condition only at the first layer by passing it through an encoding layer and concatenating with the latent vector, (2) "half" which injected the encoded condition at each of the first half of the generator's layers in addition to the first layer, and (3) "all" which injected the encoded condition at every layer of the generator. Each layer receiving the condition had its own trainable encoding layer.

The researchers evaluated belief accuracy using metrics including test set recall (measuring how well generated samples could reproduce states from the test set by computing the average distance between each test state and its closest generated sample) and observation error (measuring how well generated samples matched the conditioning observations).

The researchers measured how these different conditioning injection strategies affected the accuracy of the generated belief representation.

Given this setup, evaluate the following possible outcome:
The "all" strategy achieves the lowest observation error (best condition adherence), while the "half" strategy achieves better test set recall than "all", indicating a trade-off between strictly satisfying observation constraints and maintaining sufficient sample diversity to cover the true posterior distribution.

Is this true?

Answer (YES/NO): NO